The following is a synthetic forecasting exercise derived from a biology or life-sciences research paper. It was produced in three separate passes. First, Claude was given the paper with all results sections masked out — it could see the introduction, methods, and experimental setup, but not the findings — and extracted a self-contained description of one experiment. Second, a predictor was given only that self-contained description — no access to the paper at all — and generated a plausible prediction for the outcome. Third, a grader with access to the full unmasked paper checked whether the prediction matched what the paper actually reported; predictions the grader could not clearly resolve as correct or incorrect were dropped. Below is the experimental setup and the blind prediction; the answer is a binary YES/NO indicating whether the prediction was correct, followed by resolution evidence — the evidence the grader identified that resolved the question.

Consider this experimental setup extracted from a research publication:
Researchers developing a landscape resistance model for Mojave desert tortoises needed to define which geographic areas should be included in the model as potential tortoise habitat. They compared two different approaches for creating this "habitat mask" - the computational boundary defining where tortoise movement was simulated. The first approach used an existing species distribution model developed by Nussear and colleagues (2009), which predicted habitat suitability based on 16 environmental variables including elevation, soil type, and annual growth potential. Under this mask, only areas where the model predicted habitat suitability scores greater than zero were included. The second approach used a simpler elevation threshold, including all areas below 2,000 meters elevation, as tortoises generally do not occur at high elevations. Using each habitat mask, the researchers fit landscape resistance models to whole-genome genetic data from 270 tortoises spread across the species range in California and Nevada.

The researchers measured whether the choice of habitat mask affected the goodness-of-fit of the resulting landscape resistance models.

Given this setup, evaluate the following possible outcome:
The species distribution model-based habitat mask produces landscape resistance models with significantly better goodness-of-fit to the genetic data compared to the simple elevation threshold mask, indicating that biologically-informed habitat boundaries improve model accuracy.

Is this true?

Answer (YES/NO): NO